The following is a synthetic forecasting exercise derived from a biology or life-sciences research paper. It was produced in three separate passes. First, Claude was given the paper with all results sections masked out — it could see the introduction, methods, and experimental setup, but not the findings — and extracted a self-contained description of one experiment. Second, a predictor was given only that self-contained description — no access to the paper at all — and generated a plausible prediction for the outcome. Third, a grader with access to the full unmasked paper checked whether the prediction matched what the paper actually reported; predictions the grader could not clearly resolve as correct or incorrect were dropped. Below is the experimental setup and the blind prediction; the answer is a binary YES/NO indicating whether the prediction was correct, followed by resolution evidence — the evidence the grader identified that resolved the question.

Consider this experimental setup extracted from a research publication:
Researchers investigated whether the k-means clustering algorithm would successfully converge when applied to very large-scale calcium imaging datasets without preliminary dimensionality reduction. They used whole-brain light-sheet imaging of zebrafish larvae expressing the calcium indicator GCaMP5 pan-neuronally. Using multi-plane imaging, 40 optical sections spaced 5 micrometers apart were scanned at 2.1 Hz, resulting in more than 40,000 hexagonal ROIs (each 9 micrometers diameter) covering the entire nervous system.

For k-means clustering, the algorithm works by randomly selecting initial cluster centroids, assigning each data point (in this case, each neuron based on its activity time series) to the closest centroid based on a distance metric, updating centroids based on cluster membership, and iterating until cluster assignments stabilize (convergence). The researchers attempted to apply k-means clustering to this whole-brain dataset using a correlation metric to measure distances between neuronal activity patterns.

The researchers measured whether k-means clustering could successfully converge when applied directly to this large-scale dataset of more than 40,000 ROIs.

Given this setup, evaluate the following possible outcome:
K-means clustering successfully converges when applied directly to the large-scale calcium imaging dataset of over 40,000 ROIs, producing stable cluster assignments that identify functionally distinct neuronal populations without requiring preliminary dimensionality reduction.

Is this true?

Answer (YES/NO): NO